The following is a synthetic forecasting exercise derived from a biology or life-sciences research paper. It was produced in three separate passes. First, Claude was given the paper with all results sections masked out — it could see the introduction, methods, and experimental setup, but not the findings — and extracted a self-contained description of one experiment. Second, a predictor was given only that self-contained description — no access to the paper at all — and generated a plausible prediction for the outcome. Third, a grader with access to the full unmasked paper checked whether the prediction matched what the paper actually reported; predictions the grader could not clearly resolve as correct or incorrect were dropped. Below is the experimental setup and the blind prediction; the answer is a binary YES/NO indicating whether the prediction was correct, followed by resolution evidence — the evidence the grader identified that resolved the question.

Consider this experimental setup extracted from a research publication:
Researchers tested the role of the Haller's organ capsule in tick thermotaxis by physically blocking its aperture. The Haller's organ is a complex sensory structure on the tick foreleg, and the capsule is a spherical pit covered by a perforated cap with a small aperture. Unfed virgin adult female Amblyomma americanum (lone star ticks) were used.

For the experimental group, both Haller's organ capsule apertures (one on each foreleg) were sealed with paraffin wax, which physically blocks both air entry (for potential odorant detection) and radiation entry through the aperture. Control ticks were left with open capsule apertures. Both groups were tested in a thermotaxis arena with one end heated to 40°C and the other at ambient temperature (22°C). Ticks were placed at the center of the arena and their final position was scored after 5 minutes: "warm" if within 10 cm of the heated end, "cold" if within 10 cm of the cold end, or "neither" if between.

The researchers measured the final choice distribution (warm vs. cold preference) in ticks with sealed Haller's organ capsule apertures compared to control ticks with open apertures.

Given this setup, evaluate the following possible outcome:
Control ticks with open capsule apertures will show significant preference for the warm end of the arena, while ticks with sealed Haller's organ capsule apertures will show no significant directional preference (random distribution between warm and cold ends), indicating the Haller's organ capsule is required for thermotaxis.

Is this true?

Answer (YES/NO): YES